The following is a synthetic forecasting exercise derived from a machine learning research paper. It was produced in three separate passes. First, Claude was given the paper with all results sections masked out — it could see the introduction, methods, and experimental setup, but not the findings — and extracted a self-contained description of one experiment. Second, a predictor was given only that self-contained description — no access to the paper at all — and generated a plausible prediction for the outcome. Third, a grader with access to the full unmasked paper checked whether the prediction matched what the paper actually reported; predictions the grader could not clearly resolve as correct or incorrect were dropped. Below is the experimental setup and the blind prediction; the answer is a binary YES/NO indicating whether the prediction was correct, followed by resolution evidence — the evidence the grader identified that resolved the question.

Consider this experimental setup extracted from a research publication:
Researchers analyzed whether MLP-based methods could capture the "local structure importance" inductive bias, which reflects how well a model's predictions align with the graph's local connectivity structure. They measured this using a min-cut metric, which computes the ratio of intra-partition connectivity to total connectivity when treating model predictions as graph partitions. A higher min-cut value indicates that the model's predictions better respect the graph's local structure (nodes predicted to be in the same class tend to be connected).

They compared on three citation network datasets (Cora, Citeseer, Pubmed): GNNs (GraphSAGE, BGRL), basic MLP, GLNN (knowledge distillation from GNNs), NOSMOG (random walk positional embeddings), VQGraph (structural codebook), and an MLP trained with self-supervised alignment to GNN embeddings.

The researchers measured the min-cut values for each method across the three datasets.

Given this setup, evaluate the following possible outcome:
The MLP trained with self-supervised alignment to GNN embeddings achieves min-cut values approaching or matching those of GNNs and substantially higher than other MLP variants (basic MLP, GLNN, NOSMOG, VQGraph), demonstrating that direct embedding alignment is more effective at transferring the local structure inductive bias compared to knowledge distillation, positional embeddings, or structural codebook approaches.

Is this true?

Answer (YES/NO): YES